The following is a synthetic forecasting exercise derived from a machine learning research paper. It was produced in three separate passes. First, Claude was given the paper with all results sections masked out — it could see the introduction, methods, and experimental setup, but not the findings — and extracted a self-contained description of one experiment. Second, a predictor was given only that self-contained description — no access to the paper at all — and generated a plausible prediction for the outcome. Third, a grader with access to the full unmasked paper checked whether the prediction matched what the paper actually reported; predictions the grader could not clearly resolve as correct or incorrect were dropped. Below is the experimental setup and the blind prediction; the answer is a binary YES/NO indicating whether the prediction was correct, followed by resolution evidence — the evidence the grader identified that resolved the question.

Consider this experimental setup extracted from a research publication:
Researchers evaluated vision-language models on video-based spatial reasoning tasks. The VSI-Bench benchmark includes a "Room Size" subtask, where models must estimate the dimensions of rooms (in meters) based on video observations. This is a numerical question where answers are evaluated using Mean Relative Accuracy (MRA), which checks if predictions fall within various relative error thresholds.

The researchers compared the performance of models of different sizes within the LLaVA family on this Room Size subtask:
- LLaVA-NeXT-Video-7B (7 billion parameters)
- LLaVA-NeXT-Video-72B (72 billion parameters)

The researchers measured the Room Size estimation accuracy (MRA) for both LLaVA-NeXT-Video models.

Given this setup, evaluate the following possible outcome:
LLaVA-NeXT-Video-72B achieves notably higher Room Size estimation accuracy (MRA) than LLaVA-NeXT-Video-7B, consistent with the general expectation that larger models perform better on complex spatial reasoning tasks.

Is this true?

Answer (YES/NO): YES